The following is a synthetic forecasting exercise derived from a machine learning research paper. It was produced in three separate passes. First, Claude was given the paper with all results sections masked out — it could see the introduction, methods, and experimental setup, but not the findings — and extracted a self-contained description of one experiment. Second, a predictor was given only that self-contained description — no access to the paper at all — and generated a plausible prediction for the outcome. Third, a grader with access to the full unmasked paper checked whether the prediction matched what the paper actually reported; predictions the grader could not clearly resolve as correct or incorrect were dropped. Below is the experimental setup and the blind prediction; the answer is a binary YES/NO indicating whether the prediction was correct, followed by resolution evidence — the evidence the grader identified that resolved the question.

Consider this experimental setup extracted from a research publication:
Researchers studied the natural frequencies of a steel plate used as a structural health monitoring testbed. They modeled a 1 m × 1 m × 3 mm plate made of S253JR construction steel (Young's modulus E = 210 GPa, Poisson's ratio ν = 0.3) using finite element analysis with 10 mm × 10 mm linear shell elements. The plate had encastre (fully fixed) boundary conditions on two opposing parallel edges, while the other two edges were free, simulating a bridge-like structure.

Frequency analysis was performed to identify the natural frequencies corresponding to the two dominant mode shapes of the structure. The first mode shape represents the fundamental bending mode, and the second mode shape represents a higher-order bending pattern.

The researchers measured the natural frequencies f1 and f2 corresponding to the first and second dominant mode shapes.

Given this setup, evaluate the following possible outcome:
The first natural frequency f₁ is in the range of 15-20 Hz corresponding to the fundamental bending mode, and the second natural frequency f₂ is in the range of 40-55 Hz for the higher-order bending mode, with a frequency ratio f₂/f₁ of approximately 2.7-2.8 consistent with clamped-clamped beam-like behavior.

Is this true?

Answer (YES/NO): NO